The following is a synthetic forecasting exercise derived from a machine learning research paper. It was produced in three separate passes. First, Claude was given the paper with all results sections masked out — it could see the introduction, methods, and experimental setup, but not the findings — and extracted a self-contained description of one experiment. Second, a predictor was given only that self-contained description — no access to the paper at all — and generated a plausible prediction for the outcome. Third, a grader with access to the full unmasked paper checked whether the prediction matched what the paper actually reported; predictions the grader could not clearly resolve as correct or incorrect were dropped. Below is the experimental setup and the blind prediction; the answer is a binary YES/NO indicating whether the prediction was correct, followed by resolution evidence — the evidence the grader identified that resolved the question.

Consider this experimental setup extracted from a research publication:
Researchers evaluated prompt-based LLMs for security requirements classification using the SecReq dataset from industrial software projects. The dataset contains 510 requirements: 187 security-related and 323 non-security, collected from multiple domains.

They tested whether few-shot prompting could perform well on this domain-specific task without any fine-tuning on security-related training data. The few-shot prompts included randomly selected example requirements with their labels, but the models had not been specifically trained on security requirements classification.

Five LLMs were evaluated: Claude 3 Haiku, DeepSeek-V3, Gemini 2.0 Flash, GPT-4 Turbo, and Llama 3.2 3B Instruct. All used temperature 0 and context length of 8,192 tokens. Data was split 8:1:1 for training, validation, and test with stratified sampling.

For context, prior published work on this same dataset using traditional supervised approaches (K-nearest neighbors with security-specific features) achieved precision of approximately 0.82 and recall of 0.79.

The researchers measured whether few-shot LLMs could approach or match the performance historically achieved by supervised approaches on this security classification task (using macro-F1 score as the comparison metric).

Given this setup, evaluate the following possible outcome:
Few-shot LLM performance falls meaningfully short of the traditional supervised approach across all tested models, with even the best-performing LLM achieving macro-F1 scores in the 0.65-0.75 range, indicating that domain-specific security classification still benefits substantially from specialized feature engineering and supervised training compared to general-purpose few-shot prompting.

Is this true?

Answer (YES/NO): NO